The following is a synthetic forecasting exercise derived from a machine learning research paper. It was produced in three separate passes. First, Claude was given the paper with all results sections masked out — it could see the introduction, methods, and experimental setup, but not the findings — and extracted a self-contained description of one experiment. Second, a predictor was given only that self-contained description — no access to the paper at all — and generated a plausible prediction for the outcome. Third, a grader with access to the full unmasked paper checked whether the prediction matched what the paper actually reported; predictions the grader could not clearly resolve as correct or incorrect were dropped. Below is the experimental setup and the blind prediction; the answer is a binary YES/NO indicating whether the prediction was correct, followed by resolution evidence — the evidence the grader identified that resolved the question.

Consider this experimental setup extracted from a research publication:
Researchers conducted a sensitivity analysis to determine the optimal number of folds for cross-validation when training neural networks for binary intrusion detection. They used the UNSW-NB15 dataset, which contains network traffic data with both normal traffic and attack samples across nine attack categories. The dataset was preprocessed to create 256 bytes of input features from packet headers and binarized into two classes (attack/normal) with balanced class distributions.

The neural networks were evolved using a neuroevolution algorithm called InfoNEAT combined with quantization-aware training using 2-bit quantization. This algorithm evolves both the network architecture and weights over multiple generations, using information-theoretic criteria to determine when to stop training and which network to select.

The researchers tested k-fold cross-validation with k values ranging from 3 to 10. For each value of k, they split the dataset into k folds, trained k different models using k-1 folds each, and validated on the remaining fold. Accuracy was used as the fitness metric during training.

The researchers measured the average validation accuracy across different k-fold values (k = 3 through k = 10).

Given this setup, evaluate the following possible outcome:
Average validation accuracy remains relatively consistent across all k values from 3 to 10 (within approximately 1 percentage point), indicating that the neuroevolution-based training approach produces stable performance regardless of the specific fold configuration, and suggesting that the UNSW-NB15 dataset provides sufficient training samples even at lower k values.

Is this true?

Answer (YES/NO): NO